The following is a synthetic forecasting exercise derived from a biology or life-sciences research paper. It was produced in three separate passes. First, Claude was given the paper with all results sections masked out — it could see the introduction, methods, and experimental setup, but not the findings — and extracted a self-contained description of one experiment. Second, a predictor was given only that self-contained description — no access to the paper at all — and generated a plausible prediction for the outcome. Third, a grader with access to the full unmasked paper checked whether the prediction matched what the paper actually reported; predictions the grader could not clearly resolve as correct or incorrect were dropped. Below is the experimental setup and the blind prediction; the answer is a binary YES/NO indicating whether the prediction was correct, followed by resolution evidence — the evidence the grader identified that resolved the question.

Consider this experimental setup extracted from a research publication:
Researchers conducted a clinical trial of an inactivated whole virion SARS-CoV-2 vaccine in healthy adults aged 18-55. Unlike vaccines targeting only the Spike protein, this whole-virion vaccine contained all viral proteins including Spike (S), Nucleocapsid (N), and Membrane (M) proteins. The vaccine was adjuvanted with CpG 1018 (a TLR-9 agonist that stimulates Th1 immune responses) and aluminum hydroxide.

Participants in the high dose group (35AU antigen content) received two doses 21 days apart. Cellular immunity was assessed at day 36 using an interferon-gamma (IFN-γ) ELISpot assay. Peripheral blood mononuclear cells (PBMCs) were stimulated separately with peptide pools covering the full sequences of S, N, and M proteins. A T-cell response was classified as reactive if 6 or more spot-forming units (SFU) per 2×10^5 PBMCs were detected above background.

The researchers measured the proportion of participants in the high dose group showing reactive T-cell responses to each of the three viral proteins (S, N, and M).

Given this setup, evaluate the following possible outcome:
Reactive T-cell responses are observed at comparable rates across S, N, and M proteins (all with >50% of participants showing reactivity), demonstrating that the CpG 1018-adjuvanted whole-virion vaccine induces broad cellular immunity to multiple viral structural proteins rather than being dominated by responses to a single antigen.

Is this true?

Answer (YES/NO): NO